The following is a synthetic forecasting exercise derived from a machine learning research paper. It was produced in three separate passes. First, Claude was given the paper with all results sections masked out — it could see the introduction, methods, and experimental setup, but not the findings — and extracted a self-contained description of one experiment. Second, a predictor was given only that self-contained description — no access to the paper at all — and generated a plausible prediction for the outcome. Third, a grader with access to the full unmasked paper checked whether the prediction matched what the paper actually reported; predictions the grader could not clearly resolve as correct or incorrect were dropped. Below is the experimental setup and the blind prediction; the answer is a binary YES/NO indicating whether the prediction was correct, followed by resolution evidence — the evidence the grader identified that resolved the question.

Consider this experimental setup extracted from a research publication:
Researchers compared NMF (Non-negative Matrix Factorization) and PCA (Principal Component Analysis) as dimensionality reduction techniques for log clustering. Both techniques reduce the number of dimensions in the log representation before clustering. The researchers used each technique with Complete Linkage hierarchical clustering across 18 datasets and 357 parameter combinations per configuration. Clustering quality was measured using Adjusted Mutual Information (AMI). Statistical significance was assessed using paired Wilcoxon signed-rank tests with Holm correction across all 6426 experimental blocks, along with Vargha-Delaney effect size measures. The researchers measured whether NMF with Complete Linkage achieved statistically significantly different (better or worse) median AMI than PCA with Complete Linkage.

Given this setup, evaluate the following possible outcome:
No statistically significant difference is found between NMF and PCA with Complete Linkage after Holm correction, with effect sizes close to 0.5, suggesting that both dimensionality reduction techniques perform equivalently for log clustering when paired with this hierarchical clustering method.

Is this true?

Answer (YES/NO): NO